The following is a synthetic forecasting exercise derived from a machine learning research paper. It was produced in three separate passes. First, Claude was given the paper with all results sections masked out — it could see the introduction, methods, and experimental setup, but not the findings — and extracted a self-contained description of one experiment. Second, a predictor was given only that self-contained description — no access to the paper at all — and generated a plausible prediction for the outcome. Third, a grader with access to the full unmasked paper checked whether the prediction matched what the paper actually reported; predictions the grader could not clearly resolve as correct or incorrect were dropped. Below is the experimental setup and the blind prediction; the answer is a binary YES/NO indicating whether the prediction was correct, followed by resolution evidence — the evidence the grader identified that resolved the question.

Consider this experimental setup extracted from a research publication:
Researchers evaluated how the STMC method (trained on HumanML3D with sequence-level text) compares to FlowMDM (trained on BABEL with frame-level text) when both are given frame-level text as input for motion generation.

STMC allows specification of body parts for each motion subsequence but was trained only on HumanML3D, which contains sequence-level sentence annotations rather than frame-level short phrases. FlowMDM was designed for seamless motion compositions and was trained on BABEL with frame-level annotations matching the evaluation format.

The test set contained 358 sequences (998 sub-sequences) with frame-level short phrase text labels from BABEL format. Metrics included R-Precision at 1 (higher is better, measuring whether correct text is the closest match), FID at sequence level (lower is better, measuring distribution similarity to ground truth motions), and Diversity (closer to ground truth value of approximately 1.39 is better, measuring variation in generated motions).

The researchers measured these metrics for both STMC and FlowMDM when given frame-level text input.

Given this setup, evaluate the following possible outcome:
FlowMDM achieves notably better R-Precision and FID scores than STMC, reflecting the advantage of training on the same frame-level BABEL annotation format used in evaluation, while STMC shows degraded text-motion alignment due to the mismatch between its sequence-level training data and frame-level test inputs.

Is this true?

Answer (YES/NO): YES